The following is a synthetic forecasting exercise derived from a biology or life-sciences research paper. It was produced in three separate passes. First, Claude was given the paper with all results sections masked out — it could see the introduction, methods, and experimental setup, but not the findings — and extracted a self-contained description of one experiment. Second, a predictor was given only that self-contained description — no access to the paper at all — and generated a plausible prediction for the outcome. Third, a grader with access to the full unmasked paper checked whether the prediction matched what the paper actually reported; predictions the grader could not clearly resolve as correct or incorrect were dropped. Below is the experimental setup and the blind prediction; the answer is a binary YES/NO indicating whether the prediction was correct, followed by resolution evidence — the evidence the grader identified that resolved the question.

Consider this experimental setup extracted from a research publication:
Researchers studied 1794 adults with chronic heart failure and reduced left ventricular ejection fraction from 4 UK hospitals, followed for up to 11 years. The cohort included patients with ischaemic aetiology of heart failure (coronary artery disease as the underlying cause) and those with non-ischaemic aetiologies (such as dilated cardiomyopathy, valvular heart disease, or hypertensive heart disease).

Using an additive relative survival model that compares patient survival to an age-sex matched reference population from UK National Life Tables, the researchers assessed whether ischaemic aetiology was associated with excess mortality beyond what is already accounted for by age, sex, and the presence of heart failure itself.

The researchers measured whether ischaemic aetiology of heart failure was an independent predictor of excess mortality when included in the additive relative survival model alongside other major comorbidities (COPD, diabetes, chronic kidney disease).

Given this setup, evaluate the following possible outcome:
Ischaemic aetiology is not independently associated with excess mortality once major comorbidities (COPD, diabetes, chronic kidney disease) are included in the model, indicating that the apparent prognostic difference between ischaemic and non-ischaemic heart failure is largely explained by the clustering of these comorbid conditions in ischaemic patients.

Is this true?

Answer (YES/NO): NO